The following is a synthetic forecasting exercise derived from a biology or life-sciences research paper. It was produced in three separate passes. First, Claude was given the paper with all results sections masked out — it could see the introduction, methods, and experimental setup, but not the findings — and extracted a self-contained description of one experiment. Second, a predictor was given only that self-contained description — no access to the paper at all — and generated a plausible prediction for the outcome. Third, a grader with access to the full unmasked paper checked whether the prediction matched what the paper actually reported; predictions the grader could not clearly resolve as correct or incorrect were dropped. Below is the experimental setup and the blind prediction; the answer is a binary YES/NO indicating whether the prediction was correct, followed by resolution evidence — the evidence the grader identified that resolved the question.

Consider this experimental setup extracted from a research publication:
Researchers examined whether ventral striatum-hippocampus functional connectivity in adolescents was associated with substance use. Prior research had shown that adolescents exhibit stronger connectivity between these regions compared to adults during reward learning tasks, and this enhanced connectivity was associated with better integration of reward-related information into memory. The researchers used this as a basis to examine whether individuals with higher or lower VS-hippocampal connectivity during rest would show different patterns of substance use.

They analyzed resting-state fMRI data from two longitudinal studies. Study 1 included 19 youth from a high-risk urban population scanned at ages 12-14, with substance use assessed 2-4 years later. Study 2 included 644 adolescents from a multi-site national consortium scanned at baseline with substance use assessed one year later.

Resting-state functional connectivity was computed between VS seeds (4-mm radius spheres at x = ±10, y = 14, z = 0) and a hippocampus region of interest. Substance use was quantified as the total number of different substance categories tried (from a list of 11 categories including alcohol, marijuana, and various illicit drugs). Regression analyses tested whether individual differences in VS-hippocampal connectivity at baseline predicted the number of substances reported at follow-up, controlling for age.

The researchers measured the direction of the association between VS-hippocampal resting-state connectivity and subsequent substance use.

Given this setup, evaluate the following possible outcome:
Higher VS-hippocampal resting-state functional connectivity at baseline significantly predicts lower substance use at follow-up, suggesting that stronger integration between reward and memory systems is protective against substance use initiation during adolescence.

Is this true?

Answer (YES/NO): NO